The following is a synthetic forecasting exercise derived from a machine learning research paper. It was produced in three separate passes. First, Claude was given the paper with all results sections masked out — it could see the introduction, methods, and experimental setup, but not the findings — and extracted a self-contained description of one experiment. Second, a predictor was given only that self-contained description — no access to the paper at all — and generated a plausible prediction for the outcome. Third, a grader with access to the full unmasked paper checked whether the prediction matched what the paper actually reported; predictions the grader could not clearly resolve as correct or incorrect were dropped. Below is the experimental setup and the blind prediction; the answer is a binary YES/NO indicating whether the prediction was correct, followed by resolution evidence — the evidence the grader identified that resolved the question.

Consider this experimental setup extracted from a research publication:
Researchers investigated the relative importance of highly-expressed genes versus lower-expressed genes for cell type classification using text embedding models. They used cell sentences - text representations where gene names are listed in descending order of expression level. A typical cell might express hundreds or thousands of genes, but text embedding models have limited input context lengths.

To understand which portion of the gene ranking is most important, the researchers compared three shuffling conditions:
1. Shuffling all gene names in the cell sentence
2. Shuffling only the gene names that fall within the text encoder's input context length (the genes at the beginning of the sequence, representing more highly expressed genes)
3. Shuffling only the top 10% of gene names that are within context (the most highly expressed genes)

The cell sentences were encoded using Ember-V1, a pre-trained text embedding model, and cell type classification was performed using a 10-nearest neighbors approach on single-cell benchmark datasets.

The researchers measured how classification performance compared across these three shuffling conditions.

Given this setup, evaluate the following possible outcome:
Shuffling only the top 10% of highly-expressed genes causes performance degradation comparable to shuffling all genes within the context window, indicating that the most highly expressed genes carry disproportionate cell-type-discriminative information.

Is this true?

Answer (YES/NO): NO